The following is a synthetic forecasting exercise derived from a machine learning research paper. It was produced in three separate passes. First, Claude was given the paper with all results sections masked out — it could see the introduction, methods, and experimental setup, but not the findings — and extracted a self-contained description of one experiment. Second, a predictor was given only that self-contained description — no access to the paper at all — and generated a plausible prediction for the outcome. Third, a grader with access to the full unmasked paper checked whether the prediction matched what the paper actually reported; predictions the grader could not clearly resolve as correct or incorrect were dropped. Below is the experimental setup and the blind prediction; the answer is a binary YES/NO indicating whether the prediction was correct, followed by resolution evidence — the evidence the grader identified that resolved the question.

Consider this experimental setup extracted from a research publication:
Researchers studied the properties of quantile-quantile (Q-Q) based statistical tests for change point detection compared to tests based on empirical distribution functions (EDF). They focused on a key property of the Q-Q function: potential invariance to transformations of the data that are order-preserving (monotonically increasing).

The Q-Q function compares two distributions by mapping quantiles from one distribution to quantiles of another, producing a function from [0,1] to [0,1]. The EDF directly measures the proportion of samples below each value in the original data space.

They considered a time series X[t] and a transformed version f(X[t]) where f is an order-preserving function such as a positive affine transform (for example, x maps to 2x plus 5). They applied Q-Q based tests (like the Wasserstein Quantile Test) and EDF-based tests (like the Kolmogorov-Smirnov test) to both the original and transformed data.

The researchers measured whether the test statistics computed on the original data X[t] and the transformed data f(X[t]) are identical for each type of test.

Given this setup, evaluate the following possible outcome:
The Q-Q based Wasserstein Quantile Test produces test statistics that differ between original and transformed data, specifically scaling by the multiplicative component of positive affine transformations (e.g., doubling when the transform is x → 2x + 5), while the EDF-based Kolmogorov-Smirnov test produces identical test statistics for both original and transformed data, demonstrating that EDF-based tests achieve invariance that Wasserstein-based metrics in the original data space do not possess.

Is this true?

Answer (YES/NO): NO